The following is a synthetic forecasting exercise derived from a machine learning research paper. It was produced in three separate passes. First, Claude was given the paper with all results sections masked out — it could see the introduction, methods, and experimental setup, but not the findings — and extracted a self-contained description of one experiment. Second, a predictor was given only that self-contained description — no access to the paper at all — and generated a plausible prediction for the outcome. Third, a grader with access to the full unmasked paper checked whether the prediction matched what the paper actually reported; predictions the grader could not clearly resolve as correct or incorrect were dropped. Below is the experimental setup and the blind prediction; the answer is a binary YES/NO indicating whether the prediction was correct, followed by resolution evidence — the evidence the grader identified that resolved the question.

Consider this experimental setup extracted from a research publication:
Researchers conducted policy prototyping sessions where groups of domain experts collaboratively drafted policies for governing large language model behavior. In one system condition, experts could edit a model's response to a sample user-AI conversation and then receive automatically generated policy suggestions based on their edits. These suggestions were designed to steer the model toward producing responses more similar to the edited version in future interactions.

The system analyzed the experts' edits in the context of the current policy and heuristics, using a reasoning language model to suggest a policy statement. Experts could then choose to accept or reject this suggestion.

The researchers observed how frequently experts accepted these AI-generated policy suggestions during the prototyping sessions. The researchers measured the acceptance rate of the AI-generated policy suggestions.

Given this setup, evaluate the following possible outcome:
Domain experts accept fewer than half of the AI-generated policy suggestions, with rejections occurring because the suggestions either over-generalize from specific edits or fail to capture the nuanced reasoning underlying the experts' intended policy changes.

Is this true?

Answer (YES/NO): NO